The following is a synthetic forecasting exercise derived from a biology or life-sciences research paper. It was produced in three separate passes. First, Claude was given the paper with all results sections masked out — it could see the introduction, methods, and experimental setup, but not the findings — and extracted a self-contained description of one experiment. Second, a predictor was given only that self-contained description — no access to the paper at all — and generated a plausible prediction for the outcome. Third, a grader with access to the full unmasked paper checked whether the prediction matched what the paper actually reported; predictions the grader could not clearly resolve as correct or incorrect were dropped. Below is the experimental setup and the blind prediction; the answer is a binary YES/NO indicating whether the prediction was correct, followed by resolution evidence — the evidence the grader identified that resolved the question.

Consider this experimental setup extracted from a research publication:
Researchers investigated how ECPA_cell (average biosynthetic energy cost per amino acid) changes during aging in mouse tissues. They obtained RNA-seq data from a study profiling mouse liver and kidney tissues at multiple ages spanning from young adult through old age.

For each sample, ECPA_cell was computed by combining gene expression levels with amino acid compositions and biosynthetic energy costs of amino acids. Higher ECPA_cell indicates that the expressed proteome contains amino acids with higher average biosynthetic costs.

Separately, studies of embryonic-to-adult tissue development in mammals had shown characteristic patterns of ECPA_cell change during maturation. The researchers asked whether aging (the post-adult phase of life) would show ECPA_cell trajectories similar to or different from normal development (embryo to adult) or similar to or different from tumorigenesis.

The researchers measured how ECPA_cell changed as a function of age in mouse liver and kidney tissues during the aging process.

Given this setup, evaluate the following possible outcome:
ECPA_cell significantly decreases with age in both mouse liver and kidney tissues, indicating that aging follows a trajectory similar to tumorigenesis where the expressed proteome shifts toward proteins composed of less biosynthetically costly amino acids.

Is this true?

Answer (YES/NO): NO